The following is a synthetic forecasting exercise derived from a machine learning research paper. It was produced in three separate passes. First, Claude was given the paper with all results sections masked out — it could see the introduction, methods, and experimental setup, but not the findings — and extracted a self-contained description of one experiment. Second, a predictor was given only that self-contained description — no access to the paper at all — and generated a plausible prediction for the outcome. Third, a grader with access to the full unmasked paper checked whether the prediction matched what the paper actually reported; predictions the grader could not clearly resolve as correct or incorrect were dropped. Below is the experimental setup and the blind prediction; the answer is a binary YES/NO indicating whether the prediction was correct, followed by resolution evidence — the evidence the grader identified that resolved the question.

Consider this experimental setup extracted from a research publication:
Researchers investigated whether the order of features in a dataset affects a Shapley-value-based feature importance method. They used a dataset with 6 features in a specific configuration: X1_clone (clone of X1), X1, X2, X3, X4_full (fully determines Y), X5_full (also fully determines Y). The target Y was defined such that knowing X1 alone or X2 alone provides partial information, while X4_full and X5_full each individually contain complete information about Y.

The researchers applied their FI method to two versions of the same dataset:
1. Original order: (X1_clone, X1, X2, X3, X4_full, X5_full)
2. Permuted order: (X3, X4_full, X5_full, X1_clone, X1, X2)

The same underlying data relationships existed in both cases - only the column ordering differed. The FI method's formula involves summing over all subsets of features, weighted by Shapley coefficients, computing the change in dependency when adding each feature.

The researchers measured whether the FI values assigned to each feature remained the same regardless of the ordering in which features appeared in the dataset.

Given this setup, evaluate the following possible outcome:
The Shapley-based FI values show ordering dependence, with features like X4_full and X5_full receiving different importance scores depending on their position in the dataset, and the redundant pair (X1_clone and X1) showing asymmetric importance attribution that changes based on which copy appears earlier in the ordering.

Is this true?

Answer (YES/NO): NO